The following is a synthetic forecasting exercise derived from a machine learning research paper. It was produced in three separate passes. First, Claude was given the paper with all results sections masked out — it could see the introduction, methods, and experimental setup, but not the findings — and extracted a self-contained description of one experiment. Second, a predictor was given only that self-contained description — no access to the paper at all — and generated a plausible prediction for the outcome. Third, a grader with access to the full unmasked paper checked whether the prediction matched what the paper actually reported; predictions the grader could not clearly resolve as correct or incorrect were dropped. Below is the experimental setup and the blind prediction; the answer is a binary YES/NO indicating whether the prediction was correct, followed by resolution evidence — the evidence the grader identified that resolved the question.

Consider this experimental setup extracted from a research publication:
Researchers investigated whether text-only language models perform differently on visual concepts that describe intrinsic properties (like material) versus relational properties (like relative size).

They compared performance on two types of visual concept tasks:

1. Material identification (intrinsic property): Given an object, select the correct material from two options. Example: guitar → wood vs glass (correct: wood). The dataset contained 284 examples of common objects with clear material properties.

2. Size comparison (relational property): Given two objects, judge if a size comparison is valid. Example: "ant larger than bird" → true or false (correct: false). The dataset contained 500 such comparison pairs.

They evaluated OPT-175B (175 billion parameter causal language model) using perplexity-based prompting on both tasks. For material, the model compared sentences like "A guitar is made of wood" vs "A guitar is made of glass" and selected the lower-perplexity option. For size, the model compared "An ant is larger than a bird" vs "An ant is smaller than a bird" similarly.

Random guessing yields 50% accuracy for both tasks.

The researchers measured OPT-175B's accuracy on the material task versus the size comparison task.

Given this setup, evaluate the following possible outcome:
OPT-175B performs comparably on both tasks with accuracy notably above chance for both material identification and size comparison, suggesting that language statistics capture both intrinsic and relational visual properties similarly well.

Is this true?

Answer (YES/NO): NO